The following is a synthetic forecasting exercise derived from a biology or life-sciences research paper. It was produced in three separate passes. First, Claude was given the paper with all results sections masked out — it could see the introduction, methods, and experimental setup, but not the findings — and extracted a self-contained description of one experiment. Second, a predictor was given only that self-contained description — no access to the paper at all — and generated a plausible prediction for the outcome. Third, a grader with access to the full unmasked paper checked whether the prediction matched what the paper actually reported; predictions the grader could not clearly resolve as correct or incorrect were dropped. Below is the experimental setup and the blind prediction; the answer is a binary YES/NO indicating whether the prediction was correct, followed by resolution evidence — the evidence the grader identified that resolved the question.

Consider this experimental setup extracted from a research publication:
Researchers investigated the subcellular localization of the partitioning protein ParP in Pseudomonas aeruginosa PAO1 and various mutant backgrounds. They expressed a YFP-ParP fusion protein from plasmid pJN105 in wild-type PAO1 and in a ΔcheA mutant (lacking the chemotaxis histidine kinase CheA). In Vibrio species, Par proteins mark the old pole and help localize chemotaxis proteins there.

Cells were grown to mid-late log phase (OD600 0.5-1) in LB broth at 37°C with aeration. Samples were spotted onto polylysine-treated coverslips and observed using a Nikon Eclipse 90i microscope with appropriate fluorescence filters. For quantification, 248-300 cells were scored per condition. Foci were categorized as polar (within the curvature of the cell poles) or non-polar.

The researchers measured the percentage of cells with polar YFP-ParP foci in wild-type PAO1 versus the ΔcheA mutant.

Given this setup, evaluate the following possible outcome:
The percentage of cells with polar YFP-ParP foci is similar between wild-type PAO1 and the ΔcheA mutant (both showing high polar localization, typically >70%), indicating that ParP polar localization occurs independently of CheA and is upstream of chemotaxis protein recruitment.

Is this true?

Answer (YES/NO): NO